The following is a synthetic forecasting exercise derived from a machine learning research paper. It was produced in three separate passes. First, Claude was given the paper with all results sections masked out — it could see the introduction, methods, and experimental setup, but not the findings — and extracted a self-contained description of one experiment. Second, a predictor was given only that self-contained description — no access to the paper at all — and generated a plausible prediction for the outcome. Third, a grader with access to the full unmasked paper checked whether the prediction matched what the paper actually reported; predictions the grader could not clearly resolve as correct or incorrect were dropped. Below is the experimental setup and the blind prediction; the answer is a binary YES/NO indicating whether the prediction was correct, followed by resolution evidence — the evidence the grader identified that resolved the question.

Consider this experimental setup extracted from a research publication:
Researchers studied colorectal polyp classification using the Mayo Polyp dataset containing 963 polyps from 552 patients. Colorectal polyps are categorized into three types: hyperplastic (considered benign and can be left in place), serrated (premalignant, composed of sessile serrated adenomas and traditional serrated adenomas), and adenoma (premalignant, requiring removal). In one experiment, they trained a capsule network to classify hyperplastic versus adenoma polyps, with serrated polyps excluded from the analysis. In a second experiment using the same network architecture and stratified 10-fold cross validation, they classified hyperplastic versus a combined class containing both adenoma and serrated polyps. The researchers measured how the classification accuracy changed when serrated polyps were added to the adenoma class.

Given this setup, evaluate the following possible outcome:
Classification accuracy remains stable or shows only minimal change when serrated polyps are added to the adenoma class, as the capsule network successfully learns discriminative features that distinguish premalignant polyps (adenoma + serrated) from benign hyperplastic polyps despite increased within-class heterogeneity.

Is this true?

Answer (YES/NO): NO